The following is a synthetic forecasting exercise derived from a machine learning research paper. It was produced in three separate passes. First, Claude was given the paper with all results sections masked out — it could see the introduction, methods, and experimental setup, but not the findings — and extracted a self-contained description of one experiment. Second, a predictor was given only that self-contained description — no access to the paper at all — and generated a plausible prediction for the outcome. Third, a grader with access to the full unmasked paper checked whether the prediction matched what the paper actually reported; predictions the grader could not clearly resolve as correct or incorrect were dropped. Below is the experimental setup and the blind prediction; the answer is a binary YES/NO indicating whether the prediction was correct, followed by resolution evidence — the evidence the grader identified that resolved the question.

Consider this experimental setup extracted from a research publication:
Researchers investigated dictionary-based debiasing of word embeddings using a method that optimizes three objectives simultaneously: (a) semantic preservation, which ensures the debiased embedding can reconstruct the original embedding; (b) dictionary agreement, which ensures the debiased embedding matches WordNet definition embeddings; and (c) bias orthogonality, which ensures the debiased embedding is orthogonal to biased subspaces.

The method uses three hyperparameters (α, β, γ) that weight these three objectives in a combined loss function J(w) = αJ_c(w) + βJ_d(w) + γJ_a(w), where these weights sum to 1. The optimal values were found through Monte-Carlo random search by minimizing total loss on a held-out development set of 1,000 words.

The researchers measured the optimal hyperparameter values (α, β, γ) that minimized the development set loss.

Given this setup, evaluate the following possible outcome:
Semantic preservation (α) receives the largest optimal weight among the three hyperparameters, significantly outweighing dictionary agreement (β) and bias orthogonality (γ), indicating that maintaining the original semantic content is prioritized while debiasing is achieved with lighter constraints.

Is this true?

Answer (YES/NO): NO